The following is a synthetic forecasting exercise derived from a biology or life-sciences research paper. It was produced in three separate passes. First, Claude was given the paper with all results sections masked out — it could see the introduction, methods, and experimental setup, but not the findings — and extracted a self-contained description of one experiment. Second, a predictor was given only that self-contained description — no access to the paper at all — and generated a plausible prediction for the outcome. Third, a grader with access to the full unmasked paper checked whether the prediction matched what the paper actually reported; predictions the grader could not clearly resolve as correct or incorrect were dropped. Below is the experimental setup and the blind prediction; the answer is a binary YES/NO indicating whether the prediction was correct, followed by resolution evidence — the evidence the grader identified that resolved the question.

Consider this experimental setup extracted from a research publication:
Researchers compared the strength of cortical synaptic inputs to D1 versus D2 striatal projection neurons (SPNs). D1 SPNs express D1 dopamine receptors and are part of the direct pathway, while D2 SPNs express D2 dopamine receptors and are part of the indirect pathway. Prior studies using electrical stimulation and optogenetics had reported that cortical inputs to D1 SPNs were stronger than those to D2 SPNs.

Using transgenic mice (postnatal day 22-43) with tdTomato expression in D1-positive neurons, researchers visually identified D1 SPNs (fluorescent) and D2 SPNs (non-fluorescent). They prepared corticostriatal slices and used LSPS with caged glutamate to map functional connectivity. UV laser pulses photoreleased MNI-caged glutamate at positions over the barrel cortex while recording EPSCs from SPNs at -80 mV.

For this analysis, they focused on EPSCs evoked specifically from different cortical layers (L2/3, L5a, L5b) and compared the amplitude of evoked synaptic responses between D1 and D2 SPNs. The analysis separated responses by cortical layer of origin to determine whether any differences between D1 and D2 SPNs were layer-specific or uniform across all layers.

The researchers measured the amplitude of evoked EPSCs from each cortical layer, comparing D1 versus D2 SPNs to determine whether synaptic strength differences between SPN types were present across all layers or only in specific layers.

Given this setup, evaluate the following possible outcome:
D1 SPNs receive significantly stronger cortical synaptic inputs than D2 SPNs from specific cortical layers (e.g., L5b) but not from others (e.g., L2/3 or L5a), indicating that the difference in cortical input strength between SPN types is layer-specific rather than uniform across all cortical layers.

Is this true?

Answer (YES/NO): NO